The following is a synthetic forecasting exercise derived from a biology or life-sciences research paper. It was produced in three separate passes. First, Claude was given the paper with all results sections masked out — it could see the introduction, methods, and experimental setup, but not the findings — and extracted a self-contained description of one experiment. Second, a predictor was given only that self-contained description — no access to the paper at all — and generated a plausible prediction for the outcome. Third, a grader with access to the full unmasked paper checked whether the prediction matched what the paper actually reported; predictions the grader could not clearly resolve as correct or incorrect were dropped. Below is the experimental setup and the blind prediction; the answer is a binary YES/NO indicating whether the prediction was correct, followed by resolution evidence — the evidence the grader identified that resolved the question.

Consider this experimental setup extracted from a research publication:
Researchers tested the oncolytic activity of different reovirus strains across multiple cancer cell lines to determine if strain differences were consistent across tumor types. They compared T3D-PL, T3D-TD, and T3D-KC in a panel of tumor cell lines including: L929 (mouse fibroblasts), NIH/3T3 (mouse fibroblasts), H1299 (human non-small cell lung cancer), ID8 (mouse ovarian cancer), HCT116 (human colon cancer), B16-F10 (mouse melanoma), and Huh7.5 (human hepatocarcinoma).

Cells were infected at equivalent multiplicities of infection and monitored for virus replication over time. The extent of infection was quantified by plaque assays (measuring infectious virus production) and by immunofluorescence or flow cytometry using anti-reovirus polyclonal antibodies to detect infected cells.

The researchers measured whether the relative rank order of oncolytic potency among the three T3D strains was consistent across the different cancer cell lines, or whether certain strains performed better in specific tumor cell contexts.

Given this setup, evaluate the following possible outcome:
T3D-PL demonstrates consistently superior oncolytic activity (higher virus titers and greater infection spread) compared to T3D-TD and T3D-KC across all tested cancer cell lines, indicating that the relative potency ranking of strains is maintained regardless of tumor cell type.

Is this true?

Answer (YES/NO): YES